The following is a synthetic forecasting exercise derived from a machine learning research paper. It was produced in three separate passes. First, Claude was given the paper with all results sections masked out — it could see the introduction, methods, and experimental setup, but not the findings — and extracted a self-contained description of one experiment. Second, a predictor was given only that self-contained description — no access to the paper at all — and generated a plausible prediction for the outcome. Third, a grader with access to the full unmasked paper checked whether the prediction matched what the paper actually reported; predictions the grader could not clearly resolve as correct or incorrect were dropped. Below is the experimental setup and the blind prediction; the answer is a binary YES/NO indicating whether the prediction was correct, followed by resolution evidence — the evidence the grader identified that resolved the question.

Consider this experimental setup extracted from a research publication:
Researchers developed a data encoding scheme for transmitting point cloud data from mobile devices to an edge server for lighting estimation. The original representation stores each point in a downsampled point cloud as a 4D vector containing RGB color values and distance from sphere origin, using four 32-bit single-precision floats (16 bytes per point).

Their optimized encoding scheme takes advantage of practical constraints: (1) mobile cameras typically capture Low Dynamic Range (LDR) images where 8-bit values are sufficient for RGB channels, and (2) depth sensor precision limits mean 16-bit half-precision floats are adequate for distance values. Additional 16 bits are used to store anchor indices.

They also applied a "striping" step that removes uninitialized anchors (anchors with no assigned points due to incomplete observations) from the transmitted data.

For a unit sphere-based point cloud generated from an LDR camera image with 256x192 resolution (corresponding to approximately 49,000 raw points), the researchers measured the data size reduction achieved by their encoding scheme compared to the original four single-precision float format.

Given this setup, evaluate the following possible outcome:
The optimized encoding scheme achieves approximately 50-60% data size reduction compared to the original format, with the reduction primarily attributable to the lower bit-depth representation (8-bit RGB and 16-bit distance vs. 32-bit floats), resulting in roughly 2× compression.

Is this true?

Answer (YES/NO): NO